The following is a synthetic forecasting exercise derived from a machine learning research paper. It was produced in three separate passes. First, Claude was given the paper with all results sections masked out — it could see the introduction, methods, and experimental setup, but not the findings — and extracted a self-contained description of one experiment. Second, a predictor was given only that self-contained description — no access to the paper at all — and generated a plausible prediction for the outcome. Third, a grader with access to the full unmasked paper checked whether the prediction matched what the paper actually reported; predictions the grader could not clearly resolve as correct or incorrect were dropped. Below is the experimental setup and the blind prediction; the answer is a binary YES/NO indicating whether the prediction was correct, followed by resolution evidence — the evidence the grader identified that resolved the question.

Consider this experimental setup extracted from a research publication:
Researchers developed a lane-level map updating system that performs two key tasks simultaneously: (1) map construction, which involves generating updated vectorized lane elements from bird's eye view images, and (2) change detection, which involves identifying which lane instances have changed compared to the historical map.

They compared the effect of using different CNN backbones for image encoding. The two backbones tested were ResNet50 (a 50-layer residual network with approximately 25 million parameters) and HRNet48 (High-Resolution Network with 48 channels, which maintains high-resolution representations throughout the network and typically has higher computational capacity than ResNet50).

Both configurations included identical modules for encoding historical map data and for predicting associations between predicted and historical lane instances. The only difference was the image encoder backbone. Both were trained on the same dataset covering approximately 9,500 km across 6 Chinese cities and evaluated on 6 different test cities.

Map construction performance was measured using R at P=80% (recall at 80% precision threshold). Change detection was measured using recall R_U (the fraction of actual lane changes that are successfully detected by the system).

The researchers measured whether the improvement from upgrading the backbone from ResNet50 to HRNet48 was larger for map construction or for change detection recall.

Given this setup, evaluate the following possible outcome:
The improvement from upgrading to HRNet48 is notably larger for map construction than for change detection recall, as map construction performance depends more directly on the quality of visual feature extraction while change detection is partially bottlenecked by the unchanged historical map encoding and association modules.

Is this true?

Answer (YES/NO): NO